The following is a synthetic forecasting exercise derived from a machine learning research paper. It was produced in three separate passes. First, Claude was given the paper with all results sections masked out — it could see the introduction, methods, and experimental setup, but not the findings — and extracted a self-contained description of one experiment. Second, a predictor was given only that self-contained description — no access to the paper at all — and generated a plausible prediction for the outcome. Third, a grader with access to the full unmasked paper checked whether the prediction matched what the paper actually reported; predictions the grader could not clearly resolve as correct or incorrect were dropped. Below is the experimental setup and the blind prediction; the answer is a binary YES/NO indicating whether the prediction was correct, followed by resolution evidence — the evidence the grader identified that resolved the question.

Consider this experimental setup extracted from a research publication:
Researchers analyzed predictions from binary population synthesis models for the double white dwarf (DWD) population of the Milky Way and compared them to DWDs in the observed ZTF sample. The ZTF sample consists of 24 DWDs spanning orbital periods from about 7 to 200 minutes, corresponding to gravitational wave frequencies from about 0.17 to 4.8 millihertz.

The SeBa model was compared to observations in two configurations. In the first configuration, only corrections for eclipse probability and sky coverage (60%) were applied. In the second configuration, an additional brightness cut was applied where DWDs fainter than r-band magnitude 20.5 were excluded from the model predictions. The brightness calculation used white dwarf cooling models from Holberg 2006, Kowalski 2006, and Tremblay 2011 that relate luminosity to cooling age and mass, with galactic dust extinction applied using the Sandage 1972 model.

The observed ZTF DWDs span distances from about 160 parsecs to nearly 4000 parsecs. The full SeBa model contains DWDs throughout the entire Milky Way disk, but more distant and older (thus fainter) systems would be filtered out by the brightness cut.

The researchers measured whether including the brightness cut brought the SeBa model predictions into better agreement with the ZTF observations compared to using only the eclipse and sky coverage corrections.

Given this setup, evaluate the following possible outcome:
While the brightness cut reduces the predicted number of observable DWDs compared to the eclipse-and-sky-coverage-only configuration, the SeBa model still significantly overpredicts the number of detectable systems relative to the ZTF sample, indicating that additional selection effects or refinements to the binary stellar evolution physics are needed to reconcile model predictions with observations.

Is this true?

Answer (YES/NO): NO